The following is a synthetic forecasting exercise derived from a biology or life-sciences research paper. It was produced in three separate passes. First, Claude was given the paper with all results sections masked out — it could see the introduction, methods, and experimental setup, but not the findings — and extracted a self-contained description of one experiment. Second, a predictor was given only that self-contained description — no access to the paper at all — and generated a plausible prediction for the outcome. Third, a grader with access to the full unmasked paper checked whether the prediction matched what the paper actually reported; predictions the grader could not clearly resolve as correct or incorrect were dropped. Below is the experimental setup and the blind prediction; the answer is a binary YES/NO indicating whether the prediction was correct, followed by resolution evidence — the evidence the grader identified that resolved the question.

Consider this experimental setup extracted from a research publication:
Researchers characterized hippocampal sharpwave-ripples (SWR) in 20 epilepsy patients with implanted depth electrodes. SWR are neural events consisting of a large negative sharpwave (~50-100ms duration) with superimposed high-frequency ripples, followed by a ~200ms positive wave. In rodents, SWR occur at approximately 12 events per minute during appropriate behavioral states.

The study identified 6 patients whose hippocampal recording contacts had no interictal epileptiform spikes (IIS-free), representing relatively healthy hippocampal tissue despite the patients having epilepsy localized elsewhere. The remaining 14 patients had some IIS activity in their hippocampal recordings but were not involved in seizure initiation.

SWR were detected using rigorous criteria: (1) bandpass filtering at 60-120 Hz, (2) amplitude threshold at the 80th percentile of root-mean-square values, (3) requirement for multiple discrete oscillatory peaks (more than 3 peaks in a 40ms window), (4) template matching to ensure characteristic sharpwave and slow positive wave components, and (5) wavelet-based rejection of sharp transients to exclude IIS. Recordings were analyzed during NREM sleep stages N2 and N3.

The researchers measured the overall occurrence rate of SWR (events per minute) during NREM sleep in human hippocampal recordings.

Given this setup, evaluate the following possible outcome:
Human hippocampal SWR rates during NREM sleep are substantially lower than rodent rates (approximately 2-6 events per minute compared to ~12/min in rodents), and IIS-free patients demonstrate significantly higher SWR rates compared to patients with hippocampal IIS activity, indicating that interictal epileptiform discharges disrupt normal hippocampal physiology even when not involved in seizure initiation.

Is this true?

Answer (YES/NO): NO